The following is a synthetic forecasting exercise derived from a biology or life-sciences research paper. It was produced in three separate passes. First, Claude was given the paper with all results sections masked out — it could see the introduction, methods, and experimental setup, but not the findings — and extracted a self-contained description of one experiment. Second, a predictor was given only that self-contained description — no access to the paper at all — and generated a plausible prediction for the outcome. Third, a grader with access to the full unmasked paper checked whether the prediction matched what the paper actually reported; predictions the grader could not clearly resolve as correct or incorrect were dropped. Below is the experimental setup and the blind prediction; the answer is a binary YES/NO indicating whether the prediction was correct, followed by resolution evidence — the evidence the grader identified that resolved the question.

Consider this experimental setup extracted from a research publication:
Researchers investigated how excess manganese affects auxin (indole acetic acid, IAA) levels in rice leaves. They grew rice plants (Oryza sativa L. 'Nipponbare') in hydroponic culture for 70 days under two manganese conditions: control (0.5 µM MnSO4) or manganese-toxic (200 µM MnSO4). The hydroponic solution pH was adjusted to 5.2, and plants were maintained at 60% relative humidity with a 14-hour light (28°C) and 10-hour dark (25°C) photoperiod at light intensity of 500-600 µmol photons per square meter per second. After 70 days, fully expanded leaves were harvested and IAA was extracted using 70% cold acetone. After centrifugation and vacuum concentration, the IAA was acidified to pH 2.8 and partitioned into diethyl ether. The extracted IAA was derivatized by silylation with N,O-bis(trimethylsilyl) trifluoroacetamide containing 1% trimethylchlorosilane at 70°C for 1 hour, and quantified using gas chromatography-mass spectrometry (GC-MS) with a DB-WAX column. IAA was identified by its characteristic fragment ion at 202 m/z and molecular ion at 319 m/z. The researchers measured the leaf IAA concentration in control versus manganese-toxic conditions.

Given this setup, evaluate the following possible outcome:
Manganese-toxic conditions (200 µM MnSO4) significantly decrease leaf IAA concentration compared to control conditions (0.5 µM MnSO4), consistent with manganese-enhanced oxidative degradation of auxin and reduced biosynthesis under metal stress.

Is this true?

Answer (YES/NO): YES